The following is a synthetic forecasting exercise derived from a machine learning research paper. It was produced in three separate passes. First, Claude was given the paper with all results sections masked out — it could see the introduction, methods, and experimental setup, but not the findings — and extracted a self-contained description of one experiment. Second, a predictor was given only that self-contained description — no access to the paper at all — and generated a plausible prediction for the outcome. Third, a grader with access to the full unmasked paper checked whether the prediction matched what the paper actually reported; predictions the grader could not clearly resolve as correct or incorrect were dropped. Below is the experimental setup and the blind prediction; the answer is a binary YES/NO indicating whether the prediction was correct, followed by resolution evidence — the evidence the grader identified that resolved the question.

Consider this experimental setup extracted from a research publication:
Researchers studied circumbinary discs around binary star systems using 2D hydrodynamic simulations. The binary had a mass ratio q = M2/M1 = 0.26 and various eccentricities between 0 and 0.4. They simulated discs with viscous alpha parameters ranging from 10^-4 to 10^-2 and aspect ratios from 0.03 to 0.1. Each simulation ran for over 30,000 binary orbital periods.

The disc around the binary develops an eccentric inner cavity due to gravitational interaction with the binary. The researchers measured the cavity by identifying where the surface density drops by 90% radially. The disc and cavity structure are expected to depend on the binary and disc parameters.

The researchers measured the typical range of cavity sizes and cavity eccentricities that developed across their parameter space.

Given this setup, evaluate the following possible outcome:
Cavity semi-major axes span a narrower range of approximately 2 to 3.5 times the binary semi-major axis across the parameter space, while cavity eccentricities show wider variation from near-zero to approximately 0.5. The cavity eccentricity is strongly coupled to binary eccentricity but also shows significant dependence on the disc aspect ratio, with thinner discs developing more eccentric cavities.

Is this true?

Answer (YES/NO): NO